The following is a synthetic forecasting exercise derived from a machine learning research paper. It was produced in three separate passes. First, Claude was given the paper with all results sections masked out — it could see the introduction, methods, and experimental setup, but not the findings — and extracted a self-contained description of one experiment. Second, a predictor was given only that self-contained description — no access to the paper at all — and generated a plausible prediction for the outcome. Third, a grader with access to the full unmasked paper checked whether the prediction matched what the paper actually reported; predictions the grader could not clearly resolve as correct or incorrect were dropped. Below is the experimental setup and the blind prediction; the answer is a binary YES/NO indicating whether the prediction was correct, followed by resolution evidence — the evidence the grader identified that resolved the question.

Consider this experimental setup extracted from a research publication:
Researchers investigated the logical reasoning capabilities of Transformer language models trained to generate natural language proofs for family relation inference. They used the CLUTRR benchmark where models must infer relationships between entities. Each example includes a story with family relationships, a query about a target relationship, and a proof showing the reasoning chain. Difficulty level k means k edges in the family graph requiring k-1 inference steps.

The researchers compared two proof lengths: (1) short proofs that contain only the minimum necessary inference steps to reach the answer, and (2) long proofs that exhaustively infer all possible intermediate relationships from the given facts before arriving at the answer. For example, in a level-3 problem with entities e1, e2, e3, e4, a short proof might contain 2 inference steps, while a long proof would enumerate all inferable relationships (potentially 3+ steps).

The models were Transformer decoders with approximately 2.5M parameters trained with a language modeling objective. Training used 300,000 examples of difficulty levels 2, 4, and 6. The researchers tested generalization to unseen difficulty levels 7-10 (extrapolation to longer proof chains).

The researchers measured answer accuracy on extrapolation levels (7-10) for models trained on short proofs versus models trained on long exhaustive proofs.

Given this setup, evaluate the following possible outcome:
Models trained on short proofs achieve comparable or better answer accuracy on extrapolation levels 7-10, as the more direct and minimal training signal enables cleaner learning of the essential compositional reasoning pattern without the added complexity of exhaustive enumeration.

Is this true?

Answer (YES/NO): NO